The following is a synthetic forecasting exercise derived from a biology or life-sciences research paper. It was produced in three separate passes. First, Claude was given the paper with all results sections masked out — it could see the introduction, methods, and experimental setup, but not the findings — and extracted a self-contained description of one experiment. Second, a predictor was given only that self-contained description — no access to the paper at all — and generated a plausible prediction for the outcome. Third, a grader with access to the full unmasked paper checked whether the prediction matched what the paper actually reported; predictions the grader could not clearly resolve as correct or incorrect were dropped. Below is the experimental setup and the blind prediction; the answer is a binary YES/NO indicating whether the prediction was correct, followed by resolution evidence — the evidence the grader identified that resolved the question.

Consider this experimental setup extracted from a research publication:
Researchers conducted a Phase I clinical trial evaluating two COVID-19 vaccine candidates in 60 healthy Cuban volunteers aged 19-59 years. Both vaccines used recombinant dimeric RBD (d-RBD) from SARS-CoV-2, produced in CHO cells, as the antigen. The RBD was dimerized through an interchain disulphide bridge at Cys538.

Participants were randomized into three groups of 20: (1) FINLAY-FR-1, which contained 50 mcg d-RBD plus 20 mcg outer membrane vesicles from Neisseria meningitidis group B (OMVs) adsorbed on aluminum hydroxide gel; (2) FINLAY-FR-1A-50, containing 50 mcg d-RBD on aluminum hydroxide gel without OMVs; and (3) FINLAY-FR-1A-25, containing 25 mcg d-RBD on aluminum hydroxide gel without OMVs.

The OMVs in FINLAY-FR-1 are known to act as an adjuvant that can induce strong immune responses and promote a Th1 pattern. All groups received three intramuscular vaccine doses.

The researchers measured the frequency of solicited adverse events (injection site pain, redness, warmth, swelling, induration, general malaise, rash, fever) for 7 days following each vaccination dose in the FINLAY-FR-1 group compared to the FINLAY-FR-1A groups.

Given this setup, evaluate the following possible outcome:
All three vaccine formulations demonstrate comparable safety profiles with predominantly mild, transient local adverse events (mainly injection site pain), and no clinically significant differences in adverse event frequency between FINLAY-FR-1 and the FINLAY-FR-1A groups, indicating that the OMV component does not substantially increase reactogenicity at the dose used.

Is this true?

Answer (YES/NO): NO